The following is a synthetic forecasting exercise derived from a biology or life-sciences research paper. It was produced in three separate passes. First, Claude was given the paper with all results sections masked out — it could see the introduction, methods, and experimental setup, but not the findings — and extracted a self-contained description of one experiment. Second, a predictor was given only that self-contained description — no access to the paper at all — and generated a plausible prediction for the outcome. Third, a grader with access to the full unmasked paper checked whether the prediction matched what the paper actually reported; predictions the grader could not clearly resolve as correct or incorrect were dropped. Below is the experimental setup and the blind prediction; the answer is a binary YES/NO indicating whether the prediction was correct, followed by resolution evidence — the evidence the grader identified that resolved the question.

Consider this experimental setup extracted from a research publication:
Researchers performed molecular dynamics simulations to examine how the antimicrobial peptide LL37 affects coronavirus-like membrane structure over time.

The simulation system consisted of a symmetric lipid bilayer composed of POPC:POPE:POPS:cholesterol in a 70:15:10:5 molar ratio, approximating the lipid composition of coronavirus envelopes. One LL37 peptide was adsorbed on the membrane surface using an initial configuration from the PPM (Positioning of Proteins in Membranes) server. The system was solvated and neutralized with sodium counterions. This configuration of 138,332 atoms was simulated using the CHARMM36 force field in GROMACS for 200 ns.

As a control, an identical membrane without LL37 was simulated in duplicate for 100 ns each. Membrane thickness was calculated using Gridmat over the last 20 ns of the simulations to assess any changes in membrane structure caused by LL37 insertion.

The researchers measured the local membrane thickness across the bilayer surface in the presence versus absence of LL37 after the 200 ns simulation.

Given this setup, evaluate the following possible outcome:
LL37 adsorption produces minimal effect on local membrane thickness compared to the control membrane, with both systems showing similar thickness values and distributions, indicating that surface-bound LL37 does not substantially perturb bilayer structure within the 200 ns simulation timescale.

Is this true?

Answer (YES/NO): NO